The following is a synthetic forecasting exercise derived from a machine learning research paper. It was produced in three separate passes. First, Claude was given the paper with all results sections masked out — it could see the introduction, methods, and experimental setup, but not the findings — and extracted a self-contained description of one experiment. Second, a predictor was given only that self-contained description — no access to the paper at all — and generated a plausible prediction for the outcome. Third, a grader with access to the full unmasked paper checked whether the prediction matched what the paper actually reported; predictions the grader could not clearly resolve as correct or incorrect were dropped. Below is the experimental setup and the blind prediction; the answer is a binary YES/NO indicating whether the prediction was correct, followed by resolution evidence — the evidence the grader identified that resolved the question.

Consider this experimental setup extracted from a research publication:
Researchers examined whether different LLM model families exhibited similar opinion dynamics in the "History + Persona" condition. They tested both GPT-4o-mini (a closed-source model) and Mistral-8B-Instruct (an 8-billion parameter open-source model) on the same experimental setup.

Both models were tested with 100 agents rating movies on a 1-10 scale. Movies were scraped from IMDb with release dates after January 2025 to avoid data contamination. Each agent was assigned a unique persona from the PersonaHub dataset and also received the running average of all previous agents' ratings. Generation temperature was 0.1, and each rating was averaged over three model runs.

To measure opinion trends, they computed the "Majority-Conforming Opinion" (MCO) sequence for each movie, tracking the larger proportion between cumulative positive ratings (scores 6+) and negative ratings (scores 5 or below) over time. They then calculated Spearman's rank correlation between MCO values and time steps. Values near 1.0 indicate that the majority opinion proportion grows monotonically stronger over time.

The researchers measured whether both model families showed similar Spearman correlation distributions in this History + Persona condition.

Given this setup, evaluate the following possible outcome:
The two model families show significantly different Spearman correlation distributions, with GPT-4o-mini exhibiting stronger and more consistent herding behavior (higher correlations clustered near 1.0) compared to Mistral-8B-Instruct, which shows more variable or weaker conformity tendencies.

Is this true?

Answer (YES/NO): NO